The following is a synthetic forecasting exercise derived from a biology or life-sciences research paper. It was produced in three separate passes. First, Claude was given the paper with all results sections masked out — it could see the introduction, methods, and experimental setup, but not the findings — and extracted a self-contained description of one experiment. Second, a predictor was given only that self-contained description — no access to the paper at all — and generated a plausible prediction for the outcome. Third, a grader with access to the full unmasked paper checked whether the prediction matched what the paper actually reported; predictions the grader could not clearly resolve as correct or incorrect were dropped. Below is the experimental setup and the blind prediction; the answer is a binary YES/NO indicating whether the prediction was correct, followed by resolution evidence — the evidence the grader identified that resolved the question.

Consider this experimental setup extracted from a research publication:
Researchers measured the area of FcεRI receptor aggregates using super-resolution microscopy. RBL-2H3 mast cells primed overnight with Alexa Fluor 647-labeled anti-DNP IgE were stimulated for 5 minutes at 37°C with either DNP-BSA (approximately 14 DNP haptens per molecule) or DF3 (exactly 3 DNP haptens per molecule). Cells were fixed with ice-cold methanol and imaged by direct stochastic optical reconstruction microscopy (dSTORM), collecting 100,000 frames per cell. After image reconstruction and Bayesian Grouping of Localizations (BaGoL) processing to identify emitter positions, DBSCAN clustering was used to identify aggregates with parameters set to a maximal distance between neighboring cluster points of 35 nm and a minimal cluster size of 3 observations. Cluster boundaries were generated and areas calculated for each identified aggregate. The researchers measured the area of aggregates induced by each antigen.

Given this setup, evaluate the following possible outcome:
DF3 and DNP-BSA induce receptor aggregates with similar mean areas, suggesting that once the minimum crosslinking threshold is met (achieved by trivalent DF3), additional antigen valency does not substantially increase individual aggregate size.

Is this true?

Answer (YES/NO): NO